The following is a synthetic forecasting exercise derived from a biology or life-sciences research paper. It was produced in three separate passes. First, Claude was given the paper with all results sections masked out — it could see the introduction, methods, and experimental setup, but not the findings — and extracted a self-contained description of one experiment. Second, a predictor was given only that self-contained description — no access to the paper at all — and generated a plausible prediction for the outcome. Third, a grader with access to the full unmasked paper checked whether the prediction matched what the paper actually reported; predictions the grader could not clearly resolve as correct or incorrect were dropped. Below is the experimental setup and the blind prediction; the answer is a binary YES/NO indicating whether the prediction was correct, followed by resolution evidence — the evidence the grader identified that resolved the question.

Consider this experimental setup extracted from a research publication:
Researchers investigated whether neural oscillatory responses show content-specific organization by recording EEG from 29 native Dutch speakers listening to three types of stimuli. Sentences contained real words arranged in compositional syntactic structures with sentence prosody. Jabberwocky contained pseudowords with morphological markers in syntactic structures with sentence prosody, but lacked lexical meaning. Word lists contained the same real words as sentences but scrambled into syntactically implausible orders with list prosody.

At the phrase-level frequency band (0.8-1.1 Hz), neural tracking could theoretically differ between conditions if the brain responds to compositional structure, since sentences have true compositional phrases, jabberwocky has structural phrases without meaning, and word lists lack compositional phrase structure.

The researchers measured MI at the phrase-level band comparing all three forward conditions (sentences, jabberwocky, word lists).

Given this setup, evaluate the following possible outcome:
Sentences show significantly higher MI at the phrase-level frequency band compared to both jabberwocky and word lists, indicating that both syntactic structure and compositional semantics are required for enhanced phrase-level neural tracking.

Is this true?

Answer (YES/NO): YES